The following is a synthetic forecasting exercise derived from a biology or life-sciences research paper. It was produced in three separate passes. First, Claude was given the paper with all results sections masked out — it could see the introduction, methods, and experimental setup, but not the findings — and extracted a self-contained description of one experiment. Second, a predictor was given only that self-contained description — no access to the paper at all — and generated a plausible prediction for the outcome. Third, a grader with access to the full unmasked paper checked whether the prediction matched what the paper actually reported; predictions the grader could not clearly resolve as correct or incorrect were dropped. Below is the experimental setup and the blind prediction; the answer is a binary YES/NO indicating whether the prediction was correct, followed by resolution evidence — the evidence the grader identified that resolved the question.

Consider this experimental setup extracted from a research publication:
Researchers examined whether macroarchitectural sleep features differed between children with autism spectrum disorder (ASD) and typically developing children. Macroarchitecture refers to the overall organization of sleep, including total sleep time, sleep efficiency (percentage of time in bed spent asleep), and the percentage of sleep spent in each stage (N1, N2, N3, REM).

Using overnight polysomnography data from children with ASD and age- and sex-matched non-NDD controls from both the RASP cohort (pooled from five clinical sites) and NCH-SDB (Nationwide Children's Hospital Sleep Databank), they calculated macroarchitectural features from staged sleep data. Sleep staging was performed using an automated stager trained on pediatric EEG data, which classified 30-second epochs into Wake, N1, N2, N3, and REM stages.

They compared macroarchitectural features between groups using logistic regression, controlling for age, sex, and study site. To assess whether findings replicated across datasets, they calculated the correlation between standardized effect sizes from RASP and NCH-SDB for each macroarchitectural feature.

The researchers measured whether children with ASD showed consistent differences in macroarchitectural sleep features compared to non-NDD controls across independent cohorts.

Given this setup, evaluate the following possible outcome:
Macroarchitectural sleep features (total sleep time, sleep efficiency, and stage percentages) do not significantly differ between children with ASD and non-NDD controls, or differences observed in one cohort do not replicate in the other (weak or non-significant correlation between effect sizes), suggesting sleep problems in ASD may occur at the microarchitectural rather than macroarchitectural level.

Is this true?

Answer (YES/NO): YES